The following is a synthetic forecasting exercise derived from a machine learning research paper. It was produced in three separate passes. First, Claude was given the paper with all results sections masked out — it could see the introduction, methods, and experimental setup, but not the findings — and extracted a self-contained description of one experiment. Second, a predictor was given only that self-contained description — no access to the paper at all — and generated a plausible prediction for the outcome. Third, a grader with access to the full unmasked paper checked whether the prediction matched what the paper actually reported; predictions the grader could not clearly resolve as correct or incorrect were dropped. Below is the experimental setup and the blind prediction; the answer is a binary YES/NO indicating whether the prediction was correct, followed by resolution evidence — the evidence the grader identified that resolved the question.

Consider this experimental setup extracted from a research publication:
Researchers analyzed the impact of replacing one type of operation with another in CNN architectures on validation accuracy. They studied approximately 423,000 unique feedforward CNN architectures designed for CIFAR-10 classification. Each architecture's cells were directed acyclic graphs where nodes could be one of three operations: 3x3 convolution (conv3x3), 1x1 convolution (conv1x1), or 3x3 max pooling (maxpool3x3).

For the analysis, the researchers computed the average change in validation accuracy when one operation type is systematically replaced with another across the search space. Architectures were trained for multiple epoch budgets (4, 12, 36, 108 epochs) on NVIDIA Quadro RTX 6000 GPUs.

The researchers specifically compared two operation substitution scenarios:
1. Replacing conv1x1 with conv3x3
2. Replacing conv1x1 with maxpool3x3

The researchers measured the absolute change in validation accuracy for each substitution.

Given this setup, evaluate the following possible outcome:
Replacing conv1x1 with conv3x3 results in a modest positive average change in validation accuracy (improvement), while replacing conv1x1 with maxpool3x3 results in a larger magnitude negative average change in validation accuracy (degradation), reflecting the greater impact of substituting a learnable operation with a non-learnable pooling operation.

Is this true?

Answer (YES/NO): NO